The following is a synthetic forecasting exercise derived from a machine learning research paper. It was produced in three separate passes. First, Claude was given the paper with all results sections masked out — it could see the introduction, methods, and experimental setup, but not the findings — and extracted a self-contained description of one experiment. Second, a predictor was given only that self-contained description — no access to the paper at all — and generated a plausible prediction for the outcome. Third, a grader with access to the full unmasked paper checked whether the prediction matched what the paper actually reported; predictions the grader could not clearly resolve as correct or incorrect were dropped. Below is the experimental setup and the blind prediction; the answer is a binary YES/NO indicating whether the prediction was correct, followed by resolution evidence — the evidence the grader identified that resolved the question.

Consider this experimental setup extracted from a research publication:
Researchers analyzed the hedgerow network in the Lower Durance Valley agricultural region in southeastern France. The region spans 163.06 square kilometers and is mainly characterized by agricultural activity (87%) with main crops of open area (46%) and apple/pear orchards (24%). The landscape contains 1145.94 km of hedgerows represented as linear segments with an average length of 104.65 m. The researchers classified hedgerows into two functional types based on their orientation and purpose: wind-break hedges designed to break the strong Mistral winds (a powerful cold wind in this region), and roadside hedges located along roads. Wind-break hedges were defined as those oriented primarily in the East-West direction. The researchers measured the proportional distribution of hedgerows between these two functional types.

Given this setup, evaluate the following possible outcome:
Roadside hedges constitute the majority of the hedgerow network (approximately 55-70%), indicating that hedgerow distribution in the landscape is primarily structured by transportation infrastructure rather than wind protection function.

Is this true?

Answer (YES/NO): NO